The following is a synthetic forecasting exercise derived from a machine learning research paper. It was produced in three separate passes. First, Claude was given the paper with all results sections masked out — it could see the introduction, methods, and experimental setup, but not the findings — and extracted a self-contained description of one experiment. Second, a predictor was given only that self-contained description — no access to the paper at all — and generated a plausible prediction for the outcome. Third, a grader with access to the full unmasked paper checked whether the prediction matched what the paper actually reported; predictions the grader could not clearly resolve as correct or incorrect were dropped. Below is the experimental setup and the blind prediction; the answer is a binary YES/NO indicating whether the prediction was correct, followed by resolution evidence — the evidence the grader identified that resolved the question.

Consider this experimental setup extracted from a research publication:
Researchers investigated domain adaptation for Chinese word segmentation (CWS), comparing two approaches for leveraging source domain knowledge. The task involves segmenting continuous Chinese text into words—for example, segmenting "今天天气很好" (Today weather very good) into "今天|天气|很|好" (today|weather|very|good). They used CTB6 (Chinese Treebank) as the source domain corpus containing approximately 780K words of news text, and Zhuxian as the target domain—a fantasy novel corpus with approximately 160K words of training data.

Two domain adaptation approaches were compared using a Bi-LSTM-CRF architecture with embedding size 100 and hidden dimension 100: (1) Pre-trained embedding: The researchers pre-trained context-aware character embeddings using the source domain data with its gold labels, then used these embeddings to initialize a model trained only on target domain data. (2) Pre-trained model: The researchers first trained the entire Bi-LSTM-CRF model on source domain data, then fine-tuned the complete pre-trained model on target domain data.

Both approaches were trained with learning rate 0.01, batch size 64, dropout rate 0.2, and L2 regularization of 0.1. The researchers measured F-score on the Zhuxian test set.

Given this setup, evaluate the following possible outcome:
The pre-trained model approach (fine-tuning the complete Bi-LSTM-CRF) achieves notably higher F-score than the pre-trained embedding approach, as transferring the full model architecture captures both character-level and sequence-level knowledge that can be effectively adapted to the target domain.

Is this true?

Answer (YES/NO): YES